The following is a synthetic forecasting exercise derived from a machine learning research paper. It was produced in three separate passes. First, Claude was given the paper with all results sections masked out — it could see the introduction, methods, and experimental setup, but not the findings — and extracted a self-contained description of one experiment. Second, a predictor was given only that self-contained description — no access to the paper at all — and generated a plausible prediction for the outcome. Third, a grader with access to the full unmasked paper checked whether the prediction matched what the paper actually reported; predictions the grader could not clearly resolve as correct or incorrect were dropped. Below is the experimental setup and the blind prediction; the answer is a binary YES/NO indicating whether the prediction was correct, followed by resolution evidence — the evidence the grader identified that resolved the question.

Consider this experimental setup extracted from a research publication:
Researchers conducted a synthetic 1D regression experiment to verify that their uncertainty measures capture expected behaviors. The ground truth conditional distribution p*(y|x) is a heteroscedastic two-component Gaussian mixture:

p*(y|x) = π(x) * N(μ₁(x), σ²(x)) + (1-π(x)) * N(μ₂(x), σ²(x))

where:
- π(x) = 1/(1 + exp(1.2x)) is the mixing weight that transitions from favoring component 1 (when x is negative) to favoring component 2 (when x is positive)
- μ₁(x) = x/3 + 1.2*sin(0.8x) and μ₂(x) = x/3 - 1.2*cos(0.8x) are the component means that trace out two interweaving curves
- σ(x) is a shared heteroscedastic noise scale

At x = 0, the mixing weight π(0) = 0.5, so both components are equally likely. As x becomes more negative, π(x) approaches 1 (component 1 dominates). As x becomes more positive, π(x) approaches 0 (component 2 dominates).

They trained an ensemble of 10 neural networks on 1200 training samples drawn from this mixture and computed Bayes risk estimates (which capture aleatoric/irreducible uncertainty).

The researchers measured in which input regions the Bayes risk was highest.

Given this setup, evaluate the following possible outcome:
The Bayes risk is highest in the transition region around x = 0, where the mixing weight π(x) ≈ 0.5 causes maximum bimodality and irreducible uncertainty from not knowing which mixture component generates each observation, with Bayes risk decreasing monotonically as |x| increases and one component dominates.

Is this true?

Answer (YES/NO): YES